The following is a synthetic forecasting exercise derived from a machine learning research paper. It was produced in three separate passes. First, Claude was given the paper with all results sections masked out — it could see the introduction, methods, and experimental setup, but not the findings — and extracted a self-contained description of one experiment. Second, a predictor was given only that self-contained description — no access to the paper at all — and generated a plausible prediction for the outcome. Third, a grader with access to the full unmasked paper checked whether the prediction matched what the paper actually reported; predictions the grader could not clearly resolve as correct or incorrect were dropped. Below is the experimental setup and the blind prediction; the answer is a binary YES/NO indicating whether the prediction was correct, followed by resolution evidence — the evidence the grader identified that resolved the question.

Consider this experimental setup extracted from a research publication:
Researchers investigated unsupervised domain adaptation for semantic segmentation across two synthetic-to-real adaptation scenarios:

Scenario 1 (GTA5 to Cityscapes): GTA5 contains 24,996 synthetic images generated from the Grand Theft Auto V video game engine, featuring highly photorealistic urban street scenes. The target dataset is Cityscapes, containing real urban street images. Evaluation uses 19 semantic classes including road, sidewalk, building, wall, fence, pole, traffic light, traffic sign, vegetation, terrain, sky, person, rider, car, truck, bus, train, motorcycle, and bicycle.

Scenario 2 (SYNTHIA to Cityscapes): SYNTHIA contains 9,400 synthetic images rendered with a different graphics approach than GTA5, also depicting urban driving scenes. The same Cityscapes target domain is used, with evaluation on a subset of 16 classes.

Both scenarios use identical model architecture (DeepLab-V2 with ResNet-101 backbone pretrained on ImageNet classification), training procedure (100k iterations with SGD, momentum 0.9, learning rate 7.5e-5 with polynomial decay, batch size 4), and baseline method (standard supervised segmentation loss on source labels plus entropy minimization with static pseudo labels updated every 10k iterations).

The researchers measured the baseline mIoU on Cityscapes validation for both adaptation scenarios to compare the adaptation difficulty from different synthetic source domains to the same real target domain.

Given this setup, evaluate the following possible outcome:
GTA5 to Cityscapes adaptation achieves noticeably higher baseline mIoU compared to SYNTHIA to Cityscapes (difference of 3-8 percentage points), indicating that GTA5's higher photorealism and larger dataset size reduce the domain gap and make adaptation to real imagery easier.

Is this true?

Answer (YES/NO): YES